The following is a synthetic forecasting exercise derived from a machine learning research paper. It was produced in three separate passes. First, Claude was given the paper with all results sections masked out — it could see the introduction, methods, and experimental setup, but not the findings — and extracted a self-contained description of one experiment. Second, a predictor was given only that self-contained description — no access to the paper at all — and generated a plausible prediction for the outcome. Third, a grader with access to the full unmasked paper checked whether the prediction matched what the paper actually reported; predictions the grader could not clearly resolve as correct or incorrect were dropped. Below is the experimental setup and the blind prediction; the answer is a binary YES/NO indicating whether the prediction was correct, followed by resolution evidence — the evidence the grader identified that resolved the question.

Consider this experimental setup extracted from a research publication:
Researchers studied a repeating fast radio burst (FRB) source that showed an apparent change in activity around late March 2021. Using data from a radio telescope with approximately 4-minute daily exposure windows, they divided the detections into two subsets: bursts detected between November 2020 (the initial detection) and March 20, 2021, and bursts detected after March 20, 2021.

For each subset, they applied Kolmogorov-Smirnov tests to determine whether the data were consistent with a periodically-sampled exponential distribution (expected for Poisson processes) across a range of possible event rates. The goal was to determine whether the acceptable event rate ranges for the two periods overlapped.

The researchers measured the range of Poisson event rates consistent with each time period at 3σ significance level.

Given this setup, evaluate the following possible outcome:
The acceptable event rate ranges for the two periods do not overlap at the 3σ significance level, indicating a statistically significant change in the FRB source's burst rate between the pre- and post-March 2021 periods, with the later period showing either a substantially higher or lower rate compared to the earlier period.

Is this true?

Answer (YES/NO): YES